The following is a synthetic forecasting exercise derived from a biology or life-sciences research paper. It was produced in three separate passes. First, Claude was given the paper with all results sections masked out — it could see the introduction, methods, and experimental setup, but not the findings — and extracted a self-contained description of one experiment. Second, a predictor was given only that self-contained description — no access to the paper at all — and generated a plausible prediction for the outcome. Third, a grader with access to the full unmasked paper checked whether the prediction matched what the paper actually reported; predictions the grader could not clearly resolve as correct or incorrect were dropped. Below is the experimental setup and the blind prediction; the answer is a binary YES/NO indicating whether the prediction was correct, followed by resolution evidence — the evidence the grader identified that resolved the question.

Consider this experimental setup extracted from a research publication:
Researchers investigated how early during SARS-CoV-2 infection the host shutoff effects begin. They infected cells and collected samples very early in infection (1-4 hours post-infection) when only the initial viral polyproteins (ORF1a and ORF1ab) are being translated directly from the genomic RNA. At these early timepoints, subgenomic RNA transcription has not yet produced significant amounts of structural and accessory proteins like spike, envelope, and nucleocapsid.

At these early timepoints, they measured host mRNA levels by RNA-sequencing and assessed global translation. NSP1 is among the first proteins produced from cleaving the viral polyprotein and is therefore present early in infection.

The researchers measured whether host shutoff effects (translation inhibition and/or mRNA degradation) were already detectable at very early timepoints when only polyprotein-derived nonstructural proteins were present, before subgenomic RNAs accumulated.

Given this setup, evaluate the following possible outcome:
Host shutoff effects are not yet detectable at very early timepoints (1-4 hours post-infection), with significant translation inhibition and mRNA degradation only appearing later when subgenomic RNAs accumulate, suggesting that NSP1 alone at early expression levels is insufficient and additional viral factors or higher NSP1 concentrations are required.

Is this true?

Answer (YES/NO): NO